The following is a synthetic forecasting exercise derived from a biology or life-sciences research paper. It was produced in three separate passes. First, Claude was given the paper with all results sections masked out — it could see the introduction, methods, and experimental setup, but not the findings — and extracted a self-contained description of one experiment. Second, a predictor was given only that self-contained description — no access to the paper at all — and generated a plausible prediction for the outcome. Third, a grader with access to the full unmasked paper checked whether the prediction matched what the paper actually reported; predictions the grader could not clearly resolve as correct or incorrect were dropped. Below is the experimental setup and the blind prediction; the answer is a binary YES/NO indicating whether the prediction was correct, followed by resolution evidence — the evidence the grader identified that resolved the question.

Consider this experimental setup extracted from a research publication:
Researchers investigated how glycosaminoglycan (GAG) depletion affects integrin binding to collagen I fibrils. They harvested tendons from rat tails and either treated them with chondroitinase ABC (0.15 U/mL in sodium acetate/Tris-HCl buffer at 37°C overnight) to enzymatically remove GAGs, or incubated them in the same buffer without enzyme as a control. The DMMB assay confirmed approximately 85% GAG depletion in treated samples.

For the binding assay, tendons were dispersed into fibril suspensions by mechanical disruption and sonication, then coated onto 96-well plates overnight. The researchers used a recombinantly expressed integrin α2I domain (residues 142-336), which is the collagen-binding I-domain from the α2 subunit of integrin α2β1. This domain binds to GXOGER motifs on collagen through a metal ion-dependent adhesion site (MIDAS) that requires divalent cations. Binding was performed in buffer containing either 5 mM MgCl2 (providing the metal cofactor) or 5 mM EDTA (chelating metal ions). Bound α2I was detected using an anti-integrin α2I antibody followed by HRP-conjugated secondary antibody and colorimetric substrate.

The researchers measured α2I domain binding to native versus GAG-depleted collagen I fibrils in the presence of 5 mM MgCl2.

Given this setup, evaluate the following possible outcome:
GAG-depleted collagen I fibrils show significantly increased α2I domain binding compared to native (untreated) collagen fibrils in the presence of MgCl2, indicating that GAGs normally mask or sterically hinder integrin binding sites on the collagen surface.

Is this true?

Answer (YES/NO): YES